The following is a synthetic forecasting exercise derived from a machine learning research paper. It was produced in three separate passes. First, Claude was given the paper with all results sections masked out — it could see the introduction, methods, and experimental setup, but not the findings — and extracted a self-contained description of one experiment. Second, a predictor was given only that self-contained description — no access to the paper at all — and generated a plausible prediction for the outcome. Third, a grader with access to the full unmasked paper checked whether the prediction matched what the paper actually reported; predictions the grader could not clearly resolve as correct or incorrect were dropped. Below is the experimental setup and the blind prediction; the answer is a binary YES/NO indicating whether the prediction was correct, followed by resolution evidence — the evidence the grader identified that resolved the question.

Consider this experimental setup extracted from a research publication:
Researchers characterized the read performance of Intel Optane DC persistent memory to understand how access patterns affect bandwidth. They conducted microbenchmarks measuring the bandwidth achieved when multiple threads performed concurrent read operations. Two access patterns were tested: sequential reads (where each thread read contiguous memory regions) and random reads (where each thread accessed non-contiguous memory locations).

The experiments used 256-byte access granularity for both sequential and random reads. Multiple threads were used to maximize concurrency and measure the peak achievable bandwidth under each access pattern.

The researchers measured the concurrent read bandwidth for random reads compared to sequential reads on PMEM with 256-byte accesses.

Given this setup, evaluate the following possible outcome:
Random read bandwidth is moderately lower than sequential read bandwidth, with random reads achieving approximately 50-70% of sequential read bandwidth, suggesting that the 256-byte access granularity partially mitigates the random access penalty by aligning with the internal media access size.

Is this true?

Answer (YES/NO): NO